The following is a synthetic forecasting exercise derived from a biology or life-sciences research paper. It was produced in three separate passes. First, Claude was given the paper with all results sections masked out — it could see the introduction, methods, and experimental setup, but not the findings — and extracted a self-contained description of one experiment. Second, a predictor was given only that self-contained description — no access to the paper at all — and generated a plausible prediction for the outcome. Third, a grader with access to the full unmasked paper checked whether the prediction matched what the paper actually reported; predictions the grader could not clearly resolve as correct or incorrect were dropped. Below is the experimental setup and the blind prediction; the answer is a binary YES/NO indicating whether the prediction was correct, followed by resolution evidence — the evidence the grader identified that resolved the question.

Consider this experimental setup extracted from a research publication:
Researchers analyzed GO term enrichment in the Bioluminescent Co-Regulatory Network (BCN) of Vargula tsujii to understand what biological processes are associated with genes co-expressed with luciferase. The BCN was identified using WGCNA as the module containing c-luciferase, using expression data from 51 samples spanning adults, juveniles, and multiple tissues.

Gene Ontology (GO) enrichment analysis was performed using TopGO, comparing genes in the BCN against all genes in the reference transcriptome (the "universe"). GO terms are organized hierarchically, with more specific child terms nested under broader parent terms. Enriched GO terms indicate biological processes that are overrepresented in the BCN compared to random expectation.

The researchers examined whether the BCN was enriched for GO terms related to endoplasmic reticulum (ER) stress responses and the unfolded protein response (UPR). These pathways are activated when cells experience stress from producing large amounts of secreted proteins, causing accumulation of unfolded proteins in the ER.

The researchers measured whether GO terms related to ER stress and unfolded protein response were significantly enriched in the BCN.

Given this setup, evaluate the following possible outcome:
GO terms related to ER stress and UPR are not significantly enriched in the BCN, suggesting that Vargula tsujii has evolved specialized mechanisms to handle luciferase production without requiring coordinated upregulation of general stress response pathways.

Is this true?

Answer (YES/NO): NO